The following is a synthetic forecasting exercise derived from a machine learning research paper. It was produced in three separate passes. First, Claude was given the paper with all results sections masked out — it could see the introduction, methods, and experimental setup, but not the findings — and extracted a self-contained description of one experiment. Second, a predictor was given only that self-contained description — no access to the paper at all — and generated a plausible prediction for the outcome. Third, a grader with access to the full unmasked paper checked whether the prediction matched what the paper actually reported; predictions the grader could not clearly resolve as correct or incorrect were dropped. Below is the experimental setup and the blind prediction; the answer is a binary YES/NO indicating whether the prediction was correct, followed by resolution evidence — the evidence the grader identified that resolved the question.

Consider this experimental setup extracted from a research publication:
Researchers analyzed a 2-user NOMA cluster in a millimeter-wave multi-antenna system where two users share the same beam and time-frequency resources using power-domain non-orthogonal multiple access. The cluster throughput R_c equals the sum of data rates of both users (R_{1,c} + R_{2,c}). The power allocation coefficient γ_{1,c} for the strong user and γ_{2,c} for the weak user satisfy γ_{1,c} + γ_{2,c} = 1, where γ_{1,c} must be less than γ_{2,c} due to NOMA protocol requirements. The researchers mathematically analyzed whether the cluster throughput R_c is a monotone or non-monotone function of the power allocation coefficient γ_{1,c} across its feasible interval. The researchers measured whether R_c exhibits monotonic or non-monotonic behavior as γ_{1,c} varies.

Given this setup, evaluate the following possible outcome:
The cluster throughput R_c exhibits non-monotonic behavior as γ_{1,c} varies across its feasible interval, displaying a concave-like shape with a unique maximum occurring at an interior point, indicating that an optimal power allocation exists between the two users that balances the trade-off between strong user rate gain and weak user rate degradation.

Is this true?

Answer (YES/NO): NO